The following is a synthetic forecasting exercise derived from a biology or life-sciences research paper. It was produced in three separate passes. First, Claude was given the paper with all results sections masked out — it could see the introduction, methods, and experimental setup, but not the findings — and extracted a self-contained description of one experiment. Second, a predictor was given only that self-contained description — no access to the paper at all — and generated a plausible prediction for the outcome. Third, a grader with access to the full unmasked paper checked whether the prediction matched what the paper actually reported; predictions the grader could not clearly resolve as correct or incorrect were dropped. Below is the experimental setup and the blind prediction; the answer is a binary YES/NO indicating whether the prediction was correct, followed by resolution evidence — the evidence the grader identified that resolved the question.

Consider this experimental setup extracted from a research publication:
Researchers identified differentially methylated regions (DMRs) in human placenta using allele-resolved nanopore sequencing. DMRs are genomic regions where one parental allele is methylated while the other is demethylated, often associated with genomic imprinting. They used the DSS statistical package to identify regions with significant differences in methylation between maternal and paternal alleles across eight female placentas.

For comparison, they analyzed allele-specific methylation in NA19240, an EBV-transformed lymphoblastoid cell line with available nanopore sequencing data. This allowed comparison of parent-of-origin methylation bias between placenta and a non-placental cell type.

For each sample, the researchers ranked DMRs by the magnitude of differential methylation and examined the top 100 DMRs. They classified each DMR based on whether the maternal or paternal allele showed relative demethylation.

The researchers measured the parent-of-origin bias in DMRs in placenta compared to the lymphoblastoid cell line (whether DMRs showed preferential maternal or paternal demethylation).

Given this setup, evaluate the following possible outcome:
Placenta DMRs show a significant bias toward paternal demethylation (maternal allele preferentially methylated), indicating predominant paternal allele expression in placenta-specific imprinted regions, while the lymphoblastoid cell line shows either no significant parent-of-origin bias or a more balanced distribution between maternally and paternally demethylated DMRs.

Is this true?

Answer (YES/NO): YES